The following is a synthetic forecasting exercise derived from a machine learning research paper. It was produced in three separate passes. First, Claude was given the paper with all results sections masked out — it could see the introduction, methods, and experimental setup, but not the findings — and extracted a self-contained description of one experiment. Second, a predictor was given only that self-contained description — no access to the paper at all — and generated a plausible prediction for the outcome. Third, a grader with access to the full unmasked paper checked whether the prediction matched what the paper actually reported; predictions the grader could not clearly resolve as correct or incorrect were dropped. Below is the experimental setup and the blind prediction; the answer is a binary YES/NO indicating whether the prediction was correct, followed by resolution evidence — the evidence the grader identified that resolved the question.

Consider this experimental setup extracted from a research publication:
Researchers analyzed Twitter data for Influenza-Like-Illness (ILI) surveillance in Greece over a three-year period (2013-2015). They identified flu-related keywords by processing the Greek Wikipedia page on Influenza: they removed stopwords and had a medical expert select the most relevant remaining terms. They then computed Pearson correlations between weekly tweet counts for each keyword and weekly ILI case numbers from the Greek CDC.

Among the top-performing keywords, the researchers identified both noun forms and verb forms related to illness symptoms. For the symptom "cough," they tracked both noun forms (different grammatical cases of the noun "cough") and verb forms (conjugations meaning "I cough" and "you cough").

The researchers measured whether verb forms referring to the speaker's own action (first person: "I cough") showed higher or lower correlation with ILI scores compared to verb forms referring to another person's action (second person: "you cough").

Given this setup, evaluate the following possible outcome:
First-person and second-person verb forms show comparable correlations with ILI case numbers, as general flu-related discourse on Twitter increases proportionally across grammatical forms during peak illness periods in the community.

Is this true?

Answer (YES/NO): NO